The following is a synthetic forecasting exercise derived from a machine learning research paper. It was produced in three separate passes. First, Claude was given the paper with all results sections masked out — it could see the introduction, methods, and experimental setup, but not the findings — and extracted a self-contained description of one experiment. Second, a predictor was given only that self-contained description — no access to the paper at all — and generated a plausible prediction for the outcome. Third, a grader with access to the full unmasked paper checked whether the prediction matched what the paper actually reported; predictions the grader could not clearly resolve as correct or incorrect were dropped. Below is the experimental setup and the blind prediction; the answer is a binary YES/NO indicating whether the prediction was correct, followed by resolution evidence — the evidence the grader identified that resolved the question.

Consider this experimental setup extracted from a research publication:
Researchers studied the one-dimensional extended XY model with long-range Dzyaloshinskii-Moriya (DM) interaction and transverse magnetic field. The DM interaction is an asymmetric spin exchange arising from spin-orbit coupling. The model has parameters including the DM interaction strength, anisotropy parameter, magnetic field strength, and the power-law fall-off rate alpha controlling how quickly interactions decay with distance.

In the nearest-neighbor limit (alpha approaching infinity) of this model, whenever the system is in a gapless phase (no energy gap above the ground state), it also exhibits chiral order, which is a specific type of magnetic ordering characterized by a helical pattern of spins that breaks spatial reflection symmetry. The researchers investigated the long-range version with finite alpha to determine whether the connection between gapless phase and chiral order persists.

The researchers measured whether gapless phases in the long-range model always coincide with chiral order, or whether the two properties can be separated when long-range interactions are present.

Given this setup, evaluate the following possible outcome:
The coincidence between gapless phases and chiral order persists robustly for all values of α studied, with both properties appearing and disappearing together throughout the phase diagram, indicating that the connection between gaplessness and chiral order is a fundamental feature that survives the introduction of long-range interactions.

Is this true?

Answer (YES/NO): YES